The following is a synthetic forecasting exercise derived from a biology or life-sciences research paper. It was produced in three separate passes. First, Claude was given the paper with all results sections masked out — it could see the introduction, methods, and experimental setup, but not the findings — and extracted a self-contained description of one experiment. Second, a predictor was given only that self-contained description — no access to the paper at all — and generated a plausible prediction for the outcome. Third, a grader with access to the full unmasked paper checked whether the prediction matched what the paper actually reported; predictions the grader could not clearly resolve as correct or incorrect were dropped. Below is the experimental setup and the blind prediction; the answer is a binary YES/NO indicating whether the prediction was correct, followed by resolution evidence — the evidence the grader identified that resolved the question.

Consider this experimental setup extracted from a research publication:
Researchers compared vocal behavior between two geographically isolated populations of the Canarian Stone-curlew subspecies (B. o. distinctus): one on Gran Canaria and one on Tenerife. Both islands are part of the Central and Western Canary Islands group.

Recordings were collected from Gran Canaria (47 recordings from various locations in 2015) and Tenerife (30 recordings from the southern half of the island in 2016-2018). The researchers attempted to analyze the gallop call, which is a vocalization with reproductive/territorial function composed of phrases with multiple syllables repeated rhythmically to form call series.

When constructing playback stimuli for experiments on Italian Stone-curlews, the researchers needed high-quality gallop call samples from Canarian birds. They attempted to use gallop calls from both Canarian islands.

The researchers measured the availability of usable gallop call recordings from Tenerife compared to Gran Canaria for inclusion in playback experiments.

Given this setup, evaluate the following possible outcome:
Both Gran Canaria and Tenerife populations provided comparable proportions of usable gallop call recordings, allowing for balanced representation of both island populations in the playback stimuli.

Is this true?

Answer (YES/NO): NO